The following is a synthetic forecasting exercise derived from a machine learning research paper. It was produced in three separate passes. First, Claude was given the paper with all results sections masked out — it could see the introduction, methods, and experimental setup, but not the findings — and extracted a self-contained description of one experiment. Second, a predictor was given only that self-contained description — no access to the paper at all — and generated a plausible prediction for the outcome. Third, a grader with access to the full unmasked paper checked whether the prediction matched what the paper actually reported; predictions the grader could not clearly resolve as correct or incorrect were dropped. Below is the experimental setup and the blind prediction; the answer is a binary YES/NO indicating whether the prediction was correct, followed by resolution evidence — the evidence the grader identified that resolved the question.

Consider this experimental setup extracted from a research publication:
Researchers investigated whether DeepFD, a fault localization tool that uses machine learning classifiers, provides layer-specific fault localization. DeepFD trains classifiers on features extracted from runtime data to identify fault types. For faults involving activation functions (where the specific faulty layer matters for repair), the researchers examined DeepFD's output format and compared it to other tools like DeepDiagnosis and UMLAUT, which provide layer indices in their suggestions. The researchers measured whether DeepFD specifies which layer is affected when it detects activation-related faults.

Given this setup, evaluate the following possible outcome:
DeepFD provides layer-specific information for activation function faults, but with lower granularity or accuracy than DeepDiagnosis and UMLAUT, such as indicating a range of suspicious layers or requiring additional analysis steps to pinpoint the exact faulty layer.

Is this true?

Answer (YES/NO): NO